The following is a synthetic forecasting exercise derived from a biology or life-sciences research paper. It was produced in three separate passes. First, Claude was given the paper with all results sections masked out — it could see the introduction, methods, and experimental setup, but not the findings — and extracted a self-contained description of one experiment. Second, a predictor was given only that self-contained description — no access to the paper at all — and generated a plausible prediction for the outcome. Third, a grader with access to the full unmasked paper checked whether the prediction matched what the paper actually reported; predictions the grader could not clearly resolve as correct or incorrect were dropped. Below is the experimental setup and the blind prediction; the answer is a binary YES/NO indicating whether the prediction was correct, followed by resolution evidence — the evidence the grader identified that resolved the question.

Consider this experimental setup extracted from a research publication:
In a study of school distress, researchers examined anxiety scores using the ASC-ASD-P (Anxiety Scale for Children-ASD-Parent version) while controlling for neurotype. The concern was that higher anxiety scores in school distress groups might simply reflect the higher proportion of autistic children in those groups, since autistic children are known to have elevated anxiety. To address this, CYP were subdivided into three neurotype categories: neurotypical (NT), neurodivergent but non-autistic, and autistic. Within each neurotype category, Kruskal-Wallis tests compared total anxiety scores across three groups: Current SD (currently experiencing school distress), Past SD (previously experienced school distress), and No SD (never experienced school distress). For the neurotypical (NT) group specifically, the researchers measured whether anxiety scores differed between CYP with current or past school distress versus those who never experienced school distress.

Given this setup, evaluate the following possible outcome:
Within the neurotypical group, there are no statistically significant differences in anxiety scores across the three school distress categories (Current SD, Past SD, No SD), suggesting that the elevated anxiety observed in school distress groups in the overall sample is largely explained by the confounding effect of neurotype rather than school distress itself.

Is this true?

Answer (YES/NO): NO